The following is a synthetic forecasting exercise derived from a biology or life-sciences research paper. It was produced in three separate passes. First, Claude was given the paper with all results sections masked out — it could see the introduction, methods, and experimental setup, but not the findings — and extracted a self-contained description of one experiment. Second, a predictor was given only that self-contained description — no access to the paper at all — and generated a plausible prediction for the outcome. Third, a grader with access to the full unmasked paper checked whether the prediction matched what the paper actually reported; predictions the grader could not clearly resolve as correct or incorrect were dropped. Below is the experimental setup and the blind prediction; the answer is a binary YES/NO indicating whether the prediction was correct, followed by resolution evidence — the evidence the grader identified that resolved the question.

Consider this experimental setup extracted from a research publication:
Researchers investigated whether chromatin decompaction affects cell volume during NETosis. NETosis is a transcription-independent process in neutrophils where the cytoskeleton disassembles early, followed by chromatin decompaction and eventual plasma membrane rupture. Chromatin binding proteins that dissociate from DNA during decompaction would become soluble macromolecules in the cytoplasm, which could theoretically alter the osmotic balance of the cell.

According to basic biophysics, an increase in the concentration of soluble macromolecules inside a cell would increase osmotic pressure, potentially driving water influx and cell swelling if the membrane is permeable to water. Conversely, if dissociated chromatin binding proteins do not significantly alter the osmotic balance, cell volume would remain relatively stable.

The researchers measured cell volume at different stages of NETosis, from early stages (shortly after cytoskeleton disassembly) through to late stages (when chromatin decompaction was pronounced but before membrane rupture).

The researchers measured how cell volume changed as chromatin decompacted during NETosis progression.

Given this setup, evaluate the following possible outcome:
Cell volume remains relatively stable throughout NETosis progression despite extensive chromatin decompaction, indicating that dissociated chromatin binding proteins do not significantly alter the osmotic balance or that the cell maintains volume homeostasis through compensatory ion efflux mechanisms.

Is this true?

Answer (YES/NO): NO